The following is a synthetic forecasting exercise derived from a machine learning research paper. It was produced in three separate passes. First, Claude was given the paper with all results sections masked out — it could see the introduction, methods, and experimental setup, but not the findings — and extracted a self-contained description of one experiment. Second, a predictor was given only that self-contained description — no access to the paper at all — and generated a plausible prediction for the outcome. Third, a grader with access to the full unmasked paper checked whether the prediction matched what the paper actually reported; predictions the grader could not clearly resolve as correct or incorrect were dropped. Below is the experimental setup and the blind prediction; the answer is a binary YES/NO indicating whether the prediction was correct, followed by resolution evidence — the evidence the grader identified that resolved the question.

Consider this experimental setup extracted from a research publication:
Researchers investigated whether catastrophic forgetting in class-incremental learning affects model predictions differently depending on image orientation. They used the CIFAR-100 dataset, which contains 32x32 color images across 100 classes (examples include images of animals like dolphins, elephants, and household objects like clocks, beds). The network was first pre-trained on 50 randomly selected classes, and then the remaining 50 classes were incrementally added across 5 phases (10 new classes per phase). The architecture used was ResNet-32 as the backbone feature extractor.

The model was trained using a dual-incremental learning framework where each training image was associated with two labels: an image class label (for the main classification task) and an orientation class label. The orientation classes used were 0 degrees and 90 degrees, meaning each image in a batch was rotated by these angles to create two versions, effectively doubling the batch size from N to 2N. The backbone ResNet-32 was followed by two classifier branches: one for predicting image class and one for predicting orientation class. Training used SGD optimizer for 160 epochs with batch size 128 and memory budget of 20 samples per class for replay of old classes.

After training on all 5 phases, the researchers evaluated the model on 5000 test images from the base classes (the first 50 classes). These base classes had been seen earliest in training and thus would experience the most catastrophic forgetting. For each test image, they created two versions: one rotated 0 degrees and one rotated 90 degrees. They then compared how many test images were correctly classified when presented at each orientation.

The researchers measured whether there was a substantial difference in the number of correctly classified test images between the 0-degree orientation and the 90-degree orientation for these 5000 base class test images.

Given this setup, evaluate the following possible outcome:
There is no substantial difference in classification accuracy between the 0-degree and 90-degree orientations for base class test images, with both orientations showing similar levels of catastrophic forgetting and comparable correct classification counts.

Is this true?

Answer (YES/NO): NO